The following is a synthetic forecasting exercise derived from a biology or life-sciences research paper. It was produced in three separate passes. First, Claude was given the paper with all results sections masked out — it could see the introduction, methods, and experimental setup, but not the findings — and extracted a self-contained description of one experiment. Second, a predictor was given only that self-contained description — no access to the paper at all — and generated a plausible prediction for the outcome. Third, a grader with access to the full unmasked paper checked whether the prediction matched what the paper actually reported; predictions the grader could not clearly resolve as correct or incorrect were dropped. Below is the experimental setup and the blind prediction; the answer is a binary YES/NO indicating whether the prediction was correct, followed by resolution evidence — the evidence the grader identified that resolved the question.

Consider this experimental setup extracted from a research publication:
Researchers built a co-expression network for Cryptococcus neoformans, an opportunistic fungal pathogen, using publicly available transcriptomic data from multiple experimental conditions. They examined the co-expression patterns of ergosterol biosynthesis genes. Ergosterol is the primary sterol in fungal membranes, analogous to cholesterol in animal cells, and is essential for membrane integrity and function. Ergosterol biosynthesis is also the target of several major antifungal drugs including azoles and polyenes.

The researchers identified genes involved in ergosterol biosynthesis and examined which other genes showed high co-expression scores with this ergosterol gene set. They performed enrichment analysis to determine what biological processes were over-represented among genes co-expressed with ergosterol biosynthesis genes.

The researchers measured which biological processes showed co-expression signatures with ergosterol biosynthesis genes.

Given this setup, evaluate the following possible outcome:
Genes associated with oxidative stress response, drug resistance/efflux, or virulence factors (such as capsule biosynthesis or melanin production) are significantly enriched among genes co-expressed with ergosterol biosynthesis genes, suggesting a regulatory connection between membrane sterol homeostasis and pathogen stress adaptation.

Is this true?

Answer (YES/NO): NO